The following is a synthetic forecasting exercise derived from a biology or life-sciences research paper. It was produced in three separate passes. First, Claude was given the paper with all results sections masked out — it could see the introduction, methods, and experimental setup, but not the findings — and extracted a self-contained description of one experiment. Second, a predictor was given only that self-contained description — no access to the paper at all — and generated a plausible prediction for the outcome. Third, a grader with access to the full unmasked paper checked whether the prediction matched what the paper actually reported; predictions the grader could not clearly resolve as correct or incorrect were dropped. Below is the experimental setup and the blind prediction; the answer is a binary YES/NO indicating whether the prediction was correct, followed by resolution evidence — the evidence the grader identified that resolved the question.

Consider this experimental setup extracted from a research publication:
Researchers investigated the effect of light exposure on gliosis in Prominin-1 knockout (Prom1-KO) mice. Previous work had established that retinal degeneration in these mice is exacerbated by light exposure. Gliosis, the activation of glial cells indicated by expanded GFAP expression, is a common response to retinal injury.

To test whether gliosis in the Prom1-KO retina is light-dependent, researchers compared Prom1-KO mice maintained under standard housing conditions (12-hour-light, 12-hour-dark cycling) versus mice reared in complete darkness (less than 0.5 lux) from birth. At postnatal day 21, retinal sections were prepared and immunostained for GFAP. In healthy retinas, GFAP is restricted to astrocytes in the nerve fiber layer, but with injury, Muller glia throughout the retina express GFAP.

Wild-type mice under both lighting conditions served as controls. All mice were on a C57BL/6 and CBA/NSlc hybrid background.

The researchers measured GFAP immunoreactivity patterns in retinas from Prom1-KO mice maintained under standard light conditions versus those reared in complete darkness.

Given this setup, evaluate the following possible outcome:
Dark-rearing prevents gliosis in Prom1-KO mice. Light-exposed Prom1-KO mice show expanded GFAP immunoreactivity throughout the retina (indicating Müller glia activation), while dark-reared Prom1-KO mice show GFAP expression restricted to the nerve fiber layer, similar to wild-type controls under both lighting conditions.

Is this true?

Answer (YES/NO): YES